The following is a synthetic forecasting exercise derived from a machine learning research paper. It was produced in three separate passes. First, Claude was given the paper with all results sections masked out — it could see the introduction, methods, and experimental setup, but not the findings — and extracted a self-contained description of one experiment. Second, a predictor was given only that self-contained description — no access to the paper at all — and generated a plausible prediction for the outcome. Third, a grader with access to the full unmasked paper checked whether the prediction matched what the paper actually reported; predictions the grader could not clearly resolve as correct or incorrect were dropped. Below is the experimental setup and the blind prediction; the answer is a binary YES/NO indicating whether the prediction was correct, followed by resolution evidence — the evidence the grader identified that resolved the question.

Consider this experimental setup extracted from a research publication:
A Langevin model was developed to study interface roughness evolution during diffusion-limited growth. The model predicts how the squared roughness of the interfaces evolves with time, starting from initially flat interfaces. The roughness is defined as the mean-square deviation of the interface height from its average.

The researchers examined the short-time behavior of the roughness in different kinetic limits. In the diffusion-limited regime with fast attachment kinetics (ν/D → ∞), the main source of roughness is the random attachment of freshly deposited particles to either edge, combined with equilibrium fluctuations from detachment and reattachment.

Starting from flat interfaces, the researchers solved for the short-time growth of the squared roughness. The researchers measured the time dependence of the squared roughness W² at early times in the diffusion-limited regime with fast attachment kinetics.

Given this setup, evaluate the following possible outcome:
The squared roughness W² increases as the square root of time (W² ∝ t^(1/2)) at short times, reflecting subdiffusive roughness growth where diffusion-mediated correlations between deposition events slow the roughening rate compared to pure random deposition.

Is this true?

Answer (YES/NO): NO